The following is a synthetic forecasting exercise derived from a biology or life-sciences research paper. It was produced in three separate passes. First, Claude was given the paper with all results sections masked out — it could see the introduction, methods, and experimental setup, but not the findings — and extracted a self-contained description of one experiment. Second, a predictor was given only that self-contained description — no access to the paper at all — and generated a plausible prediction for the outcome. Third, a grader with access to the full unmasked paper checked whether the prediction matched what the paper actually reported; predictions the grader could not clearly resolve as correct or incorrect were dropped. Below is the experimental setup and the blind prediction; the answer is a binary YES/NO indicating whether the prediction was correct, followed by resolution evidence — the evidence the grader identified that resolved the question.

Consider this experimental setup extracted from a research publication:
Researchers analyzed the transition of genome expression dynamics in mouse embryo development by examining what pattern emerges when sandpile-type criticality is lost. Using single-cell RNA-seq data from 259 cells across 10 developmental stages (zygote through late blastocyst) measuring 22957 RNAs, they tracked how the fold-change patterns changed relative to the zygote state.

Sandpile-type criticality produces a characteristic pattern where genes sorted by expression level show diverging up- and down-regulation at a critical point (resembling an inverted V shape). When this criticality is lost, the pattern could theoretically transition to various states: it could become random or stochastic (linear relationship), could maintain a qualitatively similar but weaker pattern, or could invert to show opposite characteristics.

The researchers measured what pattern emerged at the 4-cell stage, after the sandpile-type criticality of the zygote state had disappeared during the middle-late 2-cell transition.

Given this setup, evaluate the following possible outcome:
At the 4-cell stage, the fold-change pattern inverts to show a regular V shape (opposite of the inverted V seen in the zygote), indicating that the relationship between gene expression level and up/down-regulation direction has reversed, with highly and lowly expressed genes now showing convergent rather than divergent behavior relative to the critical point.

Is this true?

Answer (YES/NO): NO